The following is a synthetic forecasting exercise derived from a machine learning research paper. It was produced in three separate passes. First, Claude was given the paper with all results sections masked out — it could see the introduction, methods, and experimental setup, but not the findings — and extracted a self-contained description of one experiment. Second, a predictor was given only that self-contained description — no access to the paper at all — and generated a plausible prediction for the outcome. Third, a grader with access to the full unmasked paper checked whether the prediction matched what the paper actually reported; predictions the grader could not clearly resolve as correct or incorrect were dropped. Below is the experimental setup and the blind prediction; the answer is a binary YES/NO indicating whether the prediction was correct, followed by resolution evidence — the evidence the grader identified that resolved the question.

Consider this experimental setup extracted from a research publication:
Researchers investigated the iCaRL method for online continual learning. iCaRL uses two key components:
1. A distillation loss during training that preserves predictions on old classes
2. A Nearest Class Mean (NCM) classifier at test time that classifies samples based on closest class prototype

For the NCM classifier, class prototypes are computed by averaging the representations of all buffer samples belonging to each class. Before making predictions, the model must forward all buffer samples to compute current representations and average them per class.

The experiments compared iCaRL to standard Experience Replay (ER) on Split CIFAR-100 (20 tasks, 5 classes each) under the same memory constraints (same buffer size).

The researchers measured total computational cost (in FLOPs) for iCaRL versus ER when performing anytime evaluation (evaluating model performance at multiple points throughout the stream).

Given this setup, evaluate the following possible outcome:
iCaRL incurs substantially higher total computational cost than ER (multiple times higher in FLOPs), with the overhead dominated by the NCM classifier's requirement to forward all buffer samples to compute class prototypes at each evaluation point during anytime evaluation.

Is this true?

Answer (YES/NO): YES